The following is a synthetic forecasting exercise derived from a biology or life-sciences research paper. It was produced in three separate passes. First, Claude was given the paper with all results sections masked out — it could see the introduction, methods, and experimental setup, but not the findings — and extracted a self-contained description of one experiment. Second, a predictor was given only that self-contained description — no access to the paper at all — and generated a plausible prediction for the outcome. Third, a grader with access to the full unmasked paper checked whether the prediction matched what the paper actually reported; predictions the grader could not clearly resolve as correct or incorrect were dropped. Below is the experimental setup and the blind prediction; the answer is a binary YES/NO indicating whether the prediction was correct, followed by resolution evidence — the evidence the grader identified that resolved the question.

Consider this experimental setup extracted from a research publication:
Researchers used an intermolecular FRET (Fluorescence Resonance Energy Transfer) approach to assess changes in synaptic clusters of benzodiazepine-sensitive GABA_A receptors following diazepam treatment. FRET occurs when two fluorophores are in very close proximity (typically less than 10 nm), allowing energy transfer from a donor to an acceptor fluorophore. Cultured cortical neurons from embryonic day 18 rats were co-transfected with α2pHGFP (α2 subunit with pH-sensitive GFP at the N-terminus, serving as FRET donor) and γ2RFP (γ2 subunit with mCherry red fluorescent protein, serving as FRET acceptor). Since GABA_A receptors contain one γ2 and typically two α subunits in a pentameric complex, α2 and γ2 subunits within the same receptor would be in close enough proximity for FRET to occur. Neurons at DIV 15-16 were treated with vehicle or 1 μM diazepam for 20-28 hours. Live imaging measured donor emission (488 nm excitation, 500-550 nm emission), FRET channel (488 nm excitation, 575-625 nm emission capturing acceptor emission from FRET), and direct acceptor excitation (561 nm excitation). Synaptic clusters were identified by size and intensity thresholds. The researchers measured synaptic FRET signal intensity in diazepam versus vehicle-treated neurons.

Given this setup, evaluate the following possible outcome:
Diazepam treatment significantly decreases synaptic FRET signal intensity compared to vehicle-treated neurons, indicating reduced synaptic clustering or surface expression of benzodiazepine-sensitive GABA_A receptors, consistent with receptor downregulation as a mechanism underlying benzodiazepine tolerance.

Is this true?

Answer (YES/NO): YES